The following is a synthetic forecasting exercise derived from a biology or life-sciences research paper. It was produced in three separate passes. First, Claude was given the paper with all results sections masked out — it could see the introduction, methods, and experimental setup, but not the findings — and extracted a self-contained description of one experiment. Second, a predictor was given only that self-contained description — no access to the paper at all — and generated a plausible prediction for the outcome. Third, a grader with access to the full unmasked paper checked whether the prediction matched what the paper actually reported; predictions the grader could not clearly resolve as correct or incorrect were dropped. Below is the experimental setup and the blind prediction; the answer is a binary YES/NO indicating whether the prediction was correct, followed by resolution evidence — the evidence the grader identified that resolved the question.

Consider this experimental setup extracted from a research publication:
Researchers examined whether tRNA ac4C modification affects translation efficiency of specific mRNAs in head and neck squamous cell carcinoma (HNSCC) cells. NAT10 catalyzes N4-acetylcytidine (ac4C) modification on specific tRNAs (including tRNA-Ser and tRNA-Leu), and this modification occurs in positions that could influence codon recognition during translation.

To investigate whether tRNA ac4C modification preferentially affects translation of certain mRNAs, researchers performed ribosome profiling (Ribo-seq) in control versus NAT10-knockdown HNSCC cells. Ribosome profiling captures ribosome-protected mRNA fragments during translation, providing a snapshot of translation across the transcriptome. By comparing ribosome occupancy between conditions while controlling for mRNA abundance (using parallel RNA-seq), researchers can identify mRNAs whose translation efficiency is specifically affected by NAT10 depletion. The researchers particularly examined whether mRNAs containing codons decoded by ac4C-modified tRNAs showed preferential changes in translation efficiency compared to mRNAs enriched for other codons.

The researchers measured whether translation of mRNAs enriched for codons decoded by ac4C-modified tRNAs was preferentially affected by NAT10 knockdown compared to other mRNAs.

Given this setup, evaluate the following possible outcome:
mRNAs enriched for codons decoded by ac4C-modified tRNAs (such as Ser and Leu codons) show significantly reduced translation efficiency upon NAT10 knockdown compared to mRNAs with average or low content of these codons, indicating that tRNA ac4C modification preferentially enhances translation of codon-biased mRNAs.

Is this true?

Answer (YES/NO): YES